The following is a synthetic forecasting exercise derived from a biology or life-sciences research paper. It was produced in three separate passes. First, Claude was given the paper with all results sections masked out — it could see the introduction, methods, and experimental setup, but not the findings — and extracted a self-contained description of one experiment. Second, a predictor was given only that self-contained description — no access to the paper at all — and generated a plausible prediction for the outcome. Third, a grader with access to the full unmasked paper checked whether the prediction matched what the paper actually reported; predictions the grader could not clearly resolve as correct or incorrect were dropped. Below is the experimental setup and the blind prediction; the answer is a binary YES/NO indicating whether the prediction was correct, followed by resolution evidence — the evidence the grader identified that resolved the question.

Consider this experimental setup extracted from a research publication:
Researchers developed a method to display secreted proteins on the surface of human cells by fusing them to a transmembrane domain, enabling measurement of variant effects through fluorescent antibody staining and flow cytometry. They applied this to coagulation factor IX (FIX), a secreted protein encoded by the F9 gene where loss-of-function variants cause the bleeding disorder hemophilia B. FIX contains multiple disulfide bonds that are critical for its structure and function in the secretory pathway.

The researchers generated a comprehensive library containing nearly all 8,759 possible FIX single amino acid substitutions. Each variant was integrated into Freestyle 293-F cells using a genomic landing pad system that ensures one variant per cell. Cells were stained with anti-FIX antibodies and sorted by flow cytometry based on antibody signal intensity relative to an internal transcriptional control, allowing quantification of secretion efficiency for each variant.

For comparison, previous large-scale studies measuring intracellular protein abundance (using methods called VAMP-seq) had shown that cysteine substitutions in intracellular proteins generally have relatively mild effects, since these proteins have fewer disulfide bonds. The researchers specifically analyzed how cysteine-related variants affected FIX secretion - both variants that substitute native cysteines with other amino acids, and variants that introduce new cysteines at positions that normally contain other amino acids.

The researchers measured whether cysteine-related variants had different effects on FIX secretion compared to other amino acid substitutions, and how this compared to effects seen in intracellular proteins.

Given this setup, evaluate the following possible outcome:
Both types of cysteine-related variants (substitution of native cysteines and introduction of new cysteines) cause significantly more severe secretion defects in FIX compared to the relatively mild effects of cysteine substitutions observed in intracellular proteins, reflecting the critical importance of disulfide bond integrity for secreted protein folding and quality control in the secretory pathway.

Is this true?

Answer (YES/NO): YES